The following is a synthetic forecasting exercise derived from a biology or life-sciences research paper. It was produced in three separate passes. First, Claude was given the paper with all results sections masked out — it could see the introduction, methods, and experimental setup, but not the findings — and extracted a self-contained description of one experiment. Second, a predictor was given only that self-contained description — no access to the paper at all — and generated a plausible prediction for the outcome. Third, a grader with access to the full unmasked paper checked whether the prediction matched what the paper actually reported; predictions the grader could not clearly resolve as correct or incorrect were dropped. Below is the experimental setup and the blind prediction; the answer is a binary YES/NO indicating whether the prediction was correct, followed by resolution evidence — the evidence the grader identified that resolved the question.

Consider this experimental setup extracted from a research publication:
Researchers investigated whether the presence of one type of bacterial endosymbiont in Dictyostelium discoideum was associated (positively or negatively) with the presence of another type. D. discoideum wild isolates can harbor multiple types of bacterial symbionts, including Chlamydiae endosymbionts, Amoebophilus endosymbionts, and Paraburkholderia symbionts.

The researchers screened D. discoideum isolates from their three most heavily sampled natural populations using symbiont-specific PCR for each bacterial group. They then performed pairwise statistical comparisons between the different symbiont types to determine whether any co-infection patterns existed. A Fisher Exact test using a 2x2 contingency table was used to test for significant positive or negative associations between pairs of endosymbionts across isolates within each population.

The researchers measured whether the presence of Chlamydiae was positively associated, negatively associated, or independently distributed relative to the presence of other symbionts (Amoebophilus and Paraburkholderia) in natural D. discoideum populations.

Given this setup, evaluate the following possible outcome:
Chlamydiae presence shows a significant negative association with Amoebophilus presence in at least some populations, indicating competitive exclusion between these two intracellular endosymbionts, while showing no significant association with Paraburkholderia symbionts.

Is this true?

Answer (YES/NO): NO